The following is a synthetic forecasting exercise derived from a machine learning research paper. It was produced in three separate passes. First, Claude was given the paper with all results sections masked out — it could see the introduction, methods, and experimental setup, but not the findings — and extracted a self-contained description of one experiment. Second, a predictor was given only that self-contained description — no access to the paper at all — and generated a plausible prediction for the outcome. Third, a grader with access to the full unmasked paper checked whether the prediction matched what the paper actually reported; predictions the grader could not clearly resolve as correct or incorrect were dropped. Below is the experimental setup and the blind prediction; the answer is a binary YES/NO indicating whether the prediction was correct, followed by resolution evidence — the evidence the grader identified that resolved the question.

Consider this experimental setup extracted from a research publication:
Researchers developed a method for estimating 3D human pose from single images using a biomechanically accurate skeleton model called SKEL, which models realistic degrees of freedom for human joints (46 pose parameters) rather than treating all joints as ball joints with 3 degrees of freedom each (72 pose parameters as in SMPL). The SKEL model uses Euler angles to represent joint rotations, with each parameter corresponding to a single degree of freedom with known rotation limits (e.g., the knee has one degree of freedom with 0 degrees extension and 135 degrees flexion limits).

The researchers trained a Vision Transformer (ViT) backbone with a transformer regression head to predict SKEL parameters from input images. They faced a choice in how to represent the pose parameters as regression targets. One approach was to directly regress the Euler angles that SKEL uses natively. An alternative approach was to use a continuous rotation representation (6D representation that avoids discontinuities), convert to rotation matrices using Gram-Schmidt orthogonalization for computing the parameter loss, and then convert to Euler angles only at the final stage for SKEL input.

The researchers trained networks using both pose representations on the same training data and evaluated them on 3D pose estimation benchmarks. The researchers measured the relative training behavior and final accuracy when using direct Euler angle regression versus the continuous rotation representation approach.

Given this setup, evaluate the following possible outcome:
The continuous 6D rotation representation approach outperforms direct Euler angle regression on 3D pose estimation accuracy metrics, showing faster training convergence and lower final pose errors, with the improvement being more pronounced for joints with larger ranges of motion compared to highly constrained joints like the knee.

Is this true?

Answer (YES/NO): NO